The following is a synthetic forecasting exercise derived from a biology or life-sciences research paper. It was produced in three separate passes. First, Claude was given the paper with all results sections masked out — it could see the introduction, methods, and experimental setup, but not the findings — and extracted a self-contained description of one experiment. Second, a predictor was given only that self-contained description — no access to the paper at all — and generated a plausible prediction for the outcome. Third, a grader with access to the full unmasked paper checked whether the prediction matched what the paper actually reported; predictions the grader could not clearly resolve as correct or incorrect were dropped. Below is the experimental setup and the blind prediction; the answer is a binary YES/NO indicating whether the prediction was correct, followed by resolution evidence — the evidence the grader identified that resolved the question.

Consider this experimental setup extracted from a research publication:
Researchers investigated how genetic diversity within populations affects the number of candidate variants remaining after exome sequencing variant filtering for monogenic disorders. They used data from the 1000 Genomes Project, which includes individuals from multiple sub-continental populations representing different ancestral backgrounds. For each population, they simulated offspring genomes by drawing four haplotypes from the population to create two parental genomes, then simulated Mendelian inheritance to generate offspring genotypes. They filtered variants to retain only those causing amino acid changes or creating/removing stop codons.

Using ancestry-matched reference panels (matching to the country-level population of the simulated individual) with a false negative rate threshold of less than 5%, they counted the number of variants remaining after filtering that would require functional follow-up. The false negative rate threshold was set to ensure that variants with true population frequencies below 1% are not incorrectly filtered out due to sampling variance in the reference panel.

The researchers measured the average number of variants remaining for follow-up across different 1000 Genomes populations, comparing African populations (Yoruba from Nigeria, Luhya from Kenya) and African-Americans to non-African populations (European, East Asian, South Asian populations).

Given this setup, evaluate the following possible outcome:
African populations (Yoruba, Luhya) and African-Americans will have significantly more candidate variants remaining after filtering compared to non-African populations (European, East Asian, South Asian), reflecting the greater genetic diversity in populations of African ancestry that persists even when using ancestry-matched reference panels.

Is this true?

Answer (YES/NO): YES